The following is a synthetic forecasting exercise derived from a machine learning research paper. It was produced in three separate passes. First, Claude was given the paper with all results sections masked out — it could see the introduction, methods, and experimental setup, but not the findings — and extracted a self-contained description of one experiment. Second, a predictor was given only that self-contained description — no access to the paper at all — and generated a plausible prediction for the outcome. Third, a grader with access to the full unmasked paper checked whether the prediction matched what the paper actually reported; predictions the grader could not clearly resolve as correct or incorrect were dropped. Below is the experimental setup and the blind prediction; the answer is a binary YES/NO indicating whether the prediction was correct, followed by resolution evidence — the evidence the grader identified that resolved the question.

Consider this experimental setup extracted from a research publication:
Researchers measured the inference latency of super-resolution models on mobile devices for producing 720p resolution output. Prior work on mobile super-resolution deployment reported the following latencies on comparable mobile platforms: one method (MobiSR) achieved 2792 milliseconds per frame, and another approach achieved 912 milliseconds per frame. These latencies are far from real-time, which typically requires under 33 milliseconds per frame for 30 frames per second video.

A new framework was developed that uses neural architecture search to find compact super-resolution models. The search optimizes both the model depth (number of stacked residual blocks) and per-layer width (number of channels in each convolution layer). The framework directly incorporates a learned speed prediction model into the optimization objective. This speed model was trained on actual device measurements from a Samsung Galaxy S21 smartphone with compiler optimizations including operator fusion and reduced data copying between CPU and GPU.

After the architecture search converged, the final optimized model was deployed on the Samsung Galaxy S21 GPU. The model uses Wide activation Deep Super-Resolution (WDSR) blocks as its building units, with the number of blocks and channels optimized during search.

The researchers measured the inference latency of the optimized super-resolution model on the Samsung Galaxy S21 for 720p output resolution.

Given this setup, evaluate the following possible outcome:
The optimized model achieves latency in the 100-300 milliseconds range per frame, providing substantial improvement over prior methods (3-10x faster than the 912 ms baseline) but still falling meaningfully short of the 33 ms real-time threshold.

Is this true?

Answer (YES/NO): NO